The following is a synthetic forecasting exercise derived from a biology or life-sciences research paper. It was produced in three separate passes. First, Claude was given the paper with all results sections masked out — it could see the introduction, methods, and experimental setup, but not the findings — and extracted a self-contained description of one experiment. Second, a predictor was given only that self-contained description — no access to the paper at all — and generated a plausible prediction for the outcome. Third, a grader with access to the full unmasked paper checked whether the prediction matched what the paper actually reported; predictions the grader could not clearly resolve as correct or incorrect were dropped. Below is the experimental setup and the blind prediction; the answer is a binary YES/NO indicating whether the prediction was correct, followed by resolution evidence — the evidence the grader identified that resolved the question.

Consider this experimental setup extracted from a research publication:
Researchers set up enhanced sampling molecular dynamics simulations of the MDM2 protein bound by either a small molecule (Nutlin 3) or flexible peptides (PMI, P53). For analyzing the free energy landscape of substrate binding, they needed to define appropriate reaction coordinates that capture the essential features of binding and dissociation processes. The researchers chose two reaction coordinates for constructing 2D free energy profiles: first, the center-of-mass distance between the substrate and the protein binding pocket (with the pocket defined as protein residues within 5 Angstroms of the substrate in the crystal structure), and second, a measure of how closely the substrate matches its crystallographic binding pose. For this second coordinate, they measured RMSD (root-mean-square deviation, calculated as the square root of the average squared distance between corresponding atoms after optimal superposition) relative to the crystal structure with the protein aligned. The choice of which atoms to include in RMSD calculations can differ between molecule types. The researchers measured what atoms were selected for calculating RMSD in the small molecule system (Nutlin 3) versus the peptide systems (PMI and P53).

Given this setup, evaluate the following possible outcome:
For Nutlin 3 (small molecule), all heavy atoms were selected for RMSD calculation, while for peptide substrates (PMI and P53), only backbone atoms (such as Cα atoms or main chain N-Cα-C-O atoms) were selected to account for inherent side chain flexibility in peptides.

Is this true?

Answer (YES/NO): YES